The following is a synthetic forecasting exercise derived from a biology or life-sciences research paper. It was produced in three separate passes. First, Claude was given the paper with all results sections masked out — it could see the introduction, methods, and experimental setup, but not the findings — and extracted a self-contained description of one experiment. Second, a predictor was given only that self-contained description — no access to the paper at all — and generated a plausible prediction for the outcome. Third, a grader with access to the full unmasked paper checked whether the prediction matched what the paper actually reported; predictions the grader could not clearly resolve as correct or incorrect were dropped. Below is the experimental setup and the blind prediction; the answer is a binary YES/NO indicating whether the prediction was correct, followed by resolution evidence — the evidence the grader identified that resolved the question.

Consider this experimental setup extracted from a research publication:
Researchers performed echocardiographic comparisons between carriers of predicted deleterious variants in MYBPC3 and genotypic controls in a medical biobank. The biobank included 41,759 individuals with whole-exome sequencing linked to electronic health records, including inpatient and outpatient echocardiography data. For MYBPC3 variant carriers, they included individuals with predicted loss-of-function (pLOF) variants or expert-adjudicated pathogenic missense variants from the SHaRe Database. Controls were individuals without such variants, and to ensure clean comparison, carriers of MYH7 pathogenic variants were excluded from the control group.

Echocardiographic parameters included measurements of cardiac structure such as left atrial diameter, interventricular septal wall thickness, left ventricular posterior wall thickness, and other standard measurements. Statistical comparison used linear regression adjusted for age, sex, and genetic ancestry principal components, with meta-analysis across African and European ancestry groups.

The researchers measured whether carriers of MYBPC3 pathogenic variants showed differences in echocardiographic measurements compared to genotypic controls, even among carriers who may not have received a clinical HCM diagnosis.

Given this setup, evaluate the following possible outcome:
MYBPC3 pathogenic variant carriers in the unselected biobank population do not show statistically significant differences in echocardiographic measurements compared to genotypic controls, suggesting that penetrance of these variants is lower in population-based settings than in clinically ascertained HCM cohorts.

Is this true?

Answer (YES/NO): NO